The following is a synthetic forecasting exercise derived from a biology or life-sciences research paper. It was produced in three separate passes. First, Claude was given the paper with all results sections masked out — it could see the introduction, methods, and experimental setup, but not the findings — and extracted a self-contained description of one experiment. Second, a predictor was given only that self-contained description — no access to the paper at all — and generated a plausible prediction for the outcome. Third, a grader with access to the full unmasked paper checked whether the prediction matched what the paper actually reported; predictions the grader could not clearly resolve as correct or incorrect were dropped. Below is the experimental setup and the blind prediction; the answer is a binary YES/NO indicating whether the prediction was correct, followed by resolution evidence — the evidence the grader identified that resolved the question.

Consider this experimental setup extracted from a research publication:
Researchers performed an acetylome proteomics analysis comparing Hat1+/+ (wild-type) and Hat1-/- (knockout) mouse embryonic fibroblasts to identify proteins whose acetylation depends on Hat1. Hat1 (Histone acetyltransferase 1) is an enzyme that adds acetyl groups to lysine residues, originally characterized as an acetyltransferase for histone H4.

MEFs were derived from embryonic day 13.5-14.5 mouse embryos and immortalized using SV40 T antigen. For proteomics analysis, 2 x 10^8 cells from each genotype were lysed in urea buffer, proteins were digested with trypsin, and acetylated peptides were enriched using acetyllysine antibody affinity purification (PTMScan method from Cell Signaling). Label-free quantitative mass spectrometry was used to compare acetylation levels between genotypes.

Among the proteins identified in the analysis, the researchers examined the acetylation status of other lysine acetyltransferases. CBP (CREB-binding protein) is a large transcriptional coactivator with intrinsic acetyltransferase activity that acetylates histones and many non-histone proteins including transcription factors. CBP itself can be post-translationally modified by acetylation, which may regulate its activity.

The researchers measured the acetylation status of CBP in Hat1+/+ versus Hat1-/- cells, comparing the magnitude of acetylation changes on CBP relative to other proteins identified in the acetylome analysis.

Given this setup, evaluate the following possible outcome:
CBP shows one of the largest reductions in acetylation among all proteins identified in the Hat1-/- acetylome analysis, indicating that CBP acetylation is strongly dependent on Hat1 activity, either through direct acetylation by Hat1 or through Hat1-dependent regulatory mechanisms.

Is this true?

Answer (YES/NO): YES